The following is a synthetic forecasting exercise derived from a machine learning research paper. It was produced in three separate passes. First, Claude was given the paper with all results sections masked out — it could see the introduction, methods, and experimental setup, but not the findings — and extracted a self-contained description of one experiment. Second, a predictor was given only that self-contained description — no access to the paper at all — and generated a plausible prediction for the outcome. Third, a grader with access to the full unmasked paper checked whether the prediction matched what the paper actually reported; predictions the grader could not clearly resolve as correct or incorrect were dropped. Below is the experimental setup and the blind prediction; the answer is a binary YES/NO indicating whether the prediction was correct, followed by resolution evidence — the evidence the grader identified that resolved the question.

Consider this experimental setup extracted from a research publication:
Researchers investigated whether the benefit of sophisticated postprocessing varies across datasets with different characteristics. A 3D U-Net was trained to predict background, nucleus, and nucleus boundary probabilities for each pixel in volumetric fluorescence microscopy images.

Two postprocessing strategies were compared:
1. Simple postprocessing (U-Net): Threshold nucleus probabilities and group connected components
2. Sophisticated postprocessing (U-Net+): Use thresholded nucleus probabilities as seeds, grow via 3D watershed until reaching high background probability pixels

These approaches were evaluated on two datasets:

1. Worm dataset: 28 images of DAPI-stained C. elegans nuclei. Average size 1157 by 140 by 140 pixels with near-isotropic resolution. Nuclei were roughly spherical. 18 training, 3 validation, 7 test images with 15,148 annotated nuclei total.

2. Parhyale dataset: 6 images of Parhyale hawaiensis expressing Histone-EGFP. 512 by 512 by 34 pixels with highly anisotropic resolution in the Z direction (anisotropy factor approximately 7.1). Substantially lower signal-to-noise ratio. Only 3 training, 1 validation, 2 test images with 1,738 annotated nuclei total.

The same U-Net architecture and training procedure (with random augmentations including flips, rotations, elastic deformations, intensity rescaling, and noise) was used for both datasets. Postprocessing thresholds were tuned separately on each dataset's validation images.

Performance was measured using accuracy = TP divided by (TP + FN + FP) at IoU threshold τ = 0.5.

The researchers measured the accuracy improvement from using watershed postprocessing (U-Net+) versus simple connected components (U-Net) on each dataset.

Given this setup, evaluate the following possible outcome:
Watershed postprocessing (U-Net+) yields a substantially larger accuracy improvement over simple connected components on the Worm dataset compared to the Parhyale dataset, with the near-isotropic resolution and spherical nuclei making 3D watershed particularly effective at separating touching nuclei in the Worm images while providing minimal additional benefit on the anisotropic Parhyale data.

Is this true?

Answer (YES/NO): YES